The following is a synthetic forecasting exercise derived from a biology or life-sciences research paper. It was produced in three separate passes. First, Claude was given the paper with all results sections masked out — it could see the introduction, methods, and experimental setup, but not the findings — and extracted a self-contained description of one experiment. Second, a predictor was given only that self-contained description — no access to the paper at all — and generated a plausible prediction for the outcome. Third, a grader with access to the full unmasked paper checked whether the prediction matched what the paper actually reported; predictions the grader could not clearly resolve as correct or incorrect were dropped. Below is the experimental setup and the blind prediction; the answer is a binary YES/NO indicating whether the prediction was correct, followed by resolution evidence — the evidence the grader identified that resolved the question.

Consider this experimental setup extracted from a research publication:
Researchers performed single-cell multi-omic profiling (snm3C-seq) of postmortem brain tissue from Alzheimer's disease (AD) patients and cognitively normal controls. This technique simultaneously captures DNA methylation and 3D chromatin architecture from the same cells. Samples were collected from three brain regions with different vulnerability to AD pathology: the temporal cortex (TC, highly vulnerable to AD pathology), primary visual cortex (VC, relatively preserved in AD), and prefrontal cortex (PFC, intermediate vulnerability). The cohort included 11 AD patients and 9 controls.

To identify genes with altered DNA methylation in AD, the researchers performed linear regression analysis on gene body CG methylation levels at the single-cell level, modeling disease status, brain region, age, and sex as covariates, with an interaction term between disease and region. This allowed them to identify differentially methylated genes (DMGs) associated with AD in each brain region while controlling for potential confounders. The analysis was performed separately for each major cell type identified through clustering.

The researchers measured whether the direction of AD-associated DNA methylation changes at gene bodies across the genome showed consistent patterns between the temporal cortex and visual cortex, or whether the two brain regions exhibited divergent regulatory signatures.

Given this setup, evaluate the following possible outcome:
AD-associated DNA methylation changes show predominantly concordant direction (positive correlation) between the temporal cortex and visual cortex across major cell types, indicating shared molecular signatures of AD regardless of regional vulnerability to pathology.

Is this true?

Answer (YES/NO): NO